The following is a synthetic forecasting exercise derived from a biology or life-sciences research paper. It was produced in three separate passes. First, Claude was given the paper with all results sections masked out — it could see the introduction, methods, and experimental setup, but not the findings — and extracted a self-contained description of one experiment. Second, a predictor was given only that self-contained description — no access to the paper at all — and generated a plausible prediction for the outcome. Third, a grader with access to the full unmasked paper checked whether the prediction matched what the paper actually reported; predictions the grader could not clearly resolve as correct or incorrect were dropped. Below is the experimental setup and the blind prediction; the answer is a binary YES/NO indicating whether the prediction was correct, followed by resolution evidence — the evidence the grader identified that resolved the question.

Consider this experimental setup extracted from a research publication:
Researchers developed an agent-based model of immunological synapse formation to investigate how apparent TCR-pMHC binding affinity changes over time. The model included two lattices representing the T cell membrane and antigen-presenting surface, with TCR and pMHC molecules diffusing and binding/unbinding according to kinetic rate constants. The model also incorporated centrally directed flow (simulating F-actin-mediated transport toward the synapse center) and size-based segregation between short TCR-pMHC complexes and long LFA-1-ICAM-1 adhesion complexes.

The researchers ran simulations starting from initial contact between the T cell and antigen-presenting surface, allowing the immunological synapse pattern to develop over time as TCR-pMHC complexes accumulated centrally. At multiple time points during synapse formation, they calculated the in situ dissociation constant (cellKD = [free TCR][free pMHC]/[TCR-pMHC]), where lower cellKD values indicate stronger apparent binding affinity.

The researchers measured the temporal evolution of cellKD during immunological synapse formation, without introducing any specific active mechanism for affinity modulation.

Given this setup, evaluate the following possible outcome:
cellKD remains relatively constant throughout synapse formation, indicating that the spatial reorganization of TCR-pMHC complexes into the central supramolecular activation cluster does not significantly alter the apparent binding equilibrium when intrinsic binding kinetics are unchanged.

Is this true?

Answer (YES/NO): NO